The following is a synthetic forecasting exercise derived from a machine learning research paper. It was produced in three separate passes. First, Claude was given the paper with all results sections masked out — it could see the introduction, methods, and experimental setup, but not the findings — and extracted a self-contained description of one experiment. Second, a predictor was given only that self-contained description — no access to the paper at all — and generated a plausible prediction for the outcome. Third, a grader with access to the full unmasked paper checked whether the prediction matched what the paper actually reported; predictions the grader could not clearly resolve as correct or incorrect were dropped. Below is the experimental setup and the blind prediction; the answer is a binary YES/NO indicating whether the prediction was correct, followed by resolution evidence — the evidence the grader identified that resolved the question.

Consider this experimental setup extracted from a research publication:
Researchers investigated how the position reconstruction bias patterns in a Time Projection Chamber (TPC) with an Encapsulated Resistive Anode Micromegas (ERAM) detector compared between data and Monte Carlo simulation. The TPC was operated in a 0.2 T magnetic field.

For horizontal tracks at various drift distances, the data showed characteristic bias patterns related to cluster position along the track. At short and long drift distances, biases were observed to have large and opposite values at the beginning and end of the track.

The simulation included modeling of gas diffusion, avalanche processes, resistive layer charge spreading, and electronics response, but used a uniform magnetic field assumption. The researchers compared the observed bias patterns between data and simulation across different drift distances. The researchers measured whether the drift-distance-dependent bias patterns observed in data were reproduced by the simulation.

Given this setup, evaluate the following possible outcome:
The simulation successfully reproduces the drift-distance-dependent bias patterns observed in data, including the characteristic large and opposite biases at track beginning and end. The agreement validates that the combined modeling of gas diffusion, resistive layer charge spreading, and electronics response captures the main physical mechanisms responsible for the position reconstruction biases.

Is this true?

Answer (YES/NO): NO